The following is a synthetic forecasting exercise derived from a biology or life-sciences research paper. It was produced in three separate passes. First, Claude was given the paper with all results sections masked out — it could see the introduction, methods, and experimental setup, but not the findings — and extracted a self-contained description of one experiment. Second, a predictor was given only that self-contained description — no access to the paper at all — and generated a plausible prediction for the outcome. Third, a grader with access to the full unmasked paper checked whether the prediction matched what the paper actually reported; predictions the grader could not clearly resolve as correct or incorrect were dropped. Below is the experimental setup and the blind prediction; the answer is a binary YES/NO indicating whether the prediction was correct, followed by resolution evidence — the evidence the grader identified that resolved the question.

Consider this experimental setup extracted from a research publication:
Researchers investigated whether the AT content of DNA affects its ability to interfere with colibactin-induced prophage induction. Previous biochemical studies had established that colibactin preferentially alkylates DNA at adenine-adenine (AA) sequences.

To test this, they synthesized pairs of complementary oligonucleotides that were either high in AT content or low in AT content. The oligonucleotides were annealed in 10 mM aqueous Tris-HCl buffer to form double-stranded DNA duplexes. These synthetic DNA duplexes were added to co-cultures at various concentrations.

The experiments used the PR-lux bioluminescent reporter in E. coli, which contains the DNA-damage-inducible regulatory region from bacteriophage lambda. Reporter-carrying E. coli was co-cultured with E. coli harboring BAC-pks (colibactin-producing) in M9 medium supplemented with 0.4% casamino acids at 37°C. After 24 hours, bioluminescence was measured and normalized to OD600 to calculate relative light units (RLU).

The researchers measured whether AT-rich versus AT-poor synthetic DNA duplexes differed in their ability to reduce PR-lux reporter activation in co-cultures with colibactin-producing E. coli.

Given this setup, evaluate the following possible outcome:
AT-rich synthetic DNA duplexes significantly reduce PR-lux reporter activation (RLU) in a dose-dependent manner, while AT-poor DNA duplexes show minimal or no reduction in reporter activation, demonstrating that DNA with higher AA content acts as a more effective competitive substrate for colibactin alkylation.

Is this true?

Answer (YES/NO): YES